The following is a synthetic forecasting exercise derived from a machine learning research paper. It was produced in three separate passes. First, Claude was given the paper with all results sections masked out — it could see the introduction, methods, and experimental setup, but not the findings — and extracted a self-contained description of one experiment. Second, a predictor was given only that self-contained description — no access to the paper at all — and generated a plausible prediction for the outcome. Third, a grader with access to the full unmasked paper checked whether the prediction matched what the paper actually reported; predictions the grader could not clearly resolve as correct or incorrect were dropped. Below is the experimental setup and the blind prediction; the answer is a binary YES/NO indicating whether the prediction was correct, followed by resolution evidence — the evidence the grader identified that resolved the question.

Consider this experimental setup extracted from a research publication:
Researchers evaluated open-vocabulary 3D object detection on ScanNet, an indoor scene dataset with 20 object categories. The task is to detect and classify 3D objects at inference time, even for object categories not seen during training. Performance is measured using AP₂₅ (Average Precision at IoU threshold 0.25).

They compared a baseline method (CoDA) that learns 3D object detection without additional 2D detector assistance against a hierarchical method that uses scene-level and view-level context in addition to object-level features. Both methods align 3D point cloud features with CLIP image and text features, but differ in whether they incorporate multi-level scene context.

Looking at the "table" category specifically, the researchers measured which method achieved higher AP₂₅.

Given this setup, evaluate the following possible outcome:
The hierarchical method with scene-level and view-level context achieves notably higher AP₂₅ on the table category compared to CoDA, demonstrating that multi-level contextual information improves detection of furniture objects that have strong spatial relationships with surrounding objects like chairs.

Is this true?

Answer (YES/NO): NO